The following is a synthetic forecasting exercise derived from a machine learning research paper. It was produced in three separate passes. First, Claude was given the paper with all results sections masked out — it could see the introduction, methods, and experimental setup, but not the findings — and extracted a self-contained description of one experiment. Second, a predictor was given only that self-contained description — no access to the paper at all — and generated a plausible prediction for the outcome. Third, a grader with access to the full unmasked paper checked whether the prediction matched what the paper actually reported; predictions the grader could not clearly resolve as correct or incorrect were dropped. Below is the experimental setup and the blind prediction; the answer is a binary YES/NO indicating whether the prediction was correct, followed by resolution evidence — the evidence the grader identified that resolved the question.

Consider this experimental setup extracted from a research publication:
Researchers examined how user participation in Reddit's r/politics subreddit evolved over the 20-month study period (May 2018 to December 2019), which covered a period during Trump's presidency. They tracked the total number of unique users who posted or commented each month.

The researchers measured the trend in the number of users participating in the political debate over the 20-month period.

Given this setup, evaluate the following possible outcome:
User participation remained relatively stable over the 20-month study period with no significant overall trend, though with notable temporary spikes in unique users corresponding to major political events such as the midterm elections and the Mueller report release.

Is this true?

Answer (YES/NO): NO